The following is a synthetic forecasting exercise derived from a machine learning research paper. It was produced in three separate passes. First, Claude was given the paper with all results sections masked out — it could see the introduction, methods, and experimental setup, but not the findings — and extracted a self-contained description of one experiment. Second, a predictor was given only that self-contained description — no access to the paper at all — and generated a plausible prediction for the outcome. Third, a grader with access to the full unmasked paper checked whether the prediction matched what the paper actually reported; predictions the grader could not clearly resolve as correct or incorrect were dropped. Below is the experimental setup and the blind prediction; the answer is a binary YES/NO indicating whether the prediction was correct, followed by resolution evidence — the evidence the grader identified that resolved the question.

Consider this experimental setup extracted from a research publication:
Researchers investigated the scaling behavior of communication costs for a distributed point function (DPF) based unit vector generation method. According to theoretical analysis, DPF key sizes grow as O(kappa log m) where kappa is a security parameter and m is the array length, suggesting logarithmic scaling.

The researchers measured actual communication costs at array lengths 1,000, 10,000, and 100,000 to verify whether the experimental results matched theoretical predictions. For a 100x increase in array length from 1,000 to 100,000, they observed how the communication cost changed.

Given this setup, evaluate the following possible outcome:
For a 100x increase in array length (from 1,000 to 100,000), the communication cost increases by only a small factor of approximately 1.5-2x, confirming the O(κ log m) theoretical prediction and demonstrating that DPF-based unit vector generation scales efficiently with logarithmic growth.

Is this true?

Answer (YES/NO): YES